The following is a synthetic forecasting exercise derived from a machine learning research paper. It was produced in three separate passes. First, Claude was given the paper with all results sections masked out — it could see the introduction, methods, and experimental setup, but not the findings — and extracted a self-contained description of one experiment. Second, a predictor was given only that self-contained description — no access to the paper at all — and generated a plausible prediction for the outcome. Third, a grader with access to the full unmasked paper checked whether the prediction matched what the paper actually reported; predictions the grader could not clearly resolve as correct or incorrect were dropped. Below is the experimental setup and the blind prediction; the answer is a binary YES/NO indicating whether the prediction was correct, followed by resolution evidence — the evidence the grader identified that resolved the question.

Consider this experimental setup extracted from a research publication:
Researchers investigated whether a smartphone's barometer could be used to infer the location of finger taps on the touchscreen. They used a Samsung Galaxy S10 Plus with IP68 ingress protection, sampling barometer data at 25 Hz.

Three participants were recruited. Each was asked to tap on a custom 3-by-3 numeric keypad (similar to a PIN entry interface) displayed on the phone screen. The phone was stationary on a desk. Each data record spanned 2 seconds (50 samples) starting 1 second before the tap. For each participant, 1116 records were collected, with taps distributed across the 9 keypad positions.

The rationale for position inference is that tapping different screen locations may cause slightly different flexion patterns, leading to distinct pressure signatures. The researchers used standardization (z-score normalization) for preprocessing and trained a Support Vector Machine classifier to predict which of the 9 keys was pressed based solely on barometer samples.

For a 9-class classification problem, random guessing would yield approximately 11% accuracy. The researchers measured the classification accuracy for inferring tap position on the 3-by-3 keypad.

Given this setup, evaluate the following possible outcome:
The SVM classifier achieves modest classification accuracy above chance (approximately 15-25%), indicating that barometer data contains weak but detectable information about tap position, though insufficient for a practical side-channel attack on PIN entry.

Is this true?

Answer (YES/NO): NO